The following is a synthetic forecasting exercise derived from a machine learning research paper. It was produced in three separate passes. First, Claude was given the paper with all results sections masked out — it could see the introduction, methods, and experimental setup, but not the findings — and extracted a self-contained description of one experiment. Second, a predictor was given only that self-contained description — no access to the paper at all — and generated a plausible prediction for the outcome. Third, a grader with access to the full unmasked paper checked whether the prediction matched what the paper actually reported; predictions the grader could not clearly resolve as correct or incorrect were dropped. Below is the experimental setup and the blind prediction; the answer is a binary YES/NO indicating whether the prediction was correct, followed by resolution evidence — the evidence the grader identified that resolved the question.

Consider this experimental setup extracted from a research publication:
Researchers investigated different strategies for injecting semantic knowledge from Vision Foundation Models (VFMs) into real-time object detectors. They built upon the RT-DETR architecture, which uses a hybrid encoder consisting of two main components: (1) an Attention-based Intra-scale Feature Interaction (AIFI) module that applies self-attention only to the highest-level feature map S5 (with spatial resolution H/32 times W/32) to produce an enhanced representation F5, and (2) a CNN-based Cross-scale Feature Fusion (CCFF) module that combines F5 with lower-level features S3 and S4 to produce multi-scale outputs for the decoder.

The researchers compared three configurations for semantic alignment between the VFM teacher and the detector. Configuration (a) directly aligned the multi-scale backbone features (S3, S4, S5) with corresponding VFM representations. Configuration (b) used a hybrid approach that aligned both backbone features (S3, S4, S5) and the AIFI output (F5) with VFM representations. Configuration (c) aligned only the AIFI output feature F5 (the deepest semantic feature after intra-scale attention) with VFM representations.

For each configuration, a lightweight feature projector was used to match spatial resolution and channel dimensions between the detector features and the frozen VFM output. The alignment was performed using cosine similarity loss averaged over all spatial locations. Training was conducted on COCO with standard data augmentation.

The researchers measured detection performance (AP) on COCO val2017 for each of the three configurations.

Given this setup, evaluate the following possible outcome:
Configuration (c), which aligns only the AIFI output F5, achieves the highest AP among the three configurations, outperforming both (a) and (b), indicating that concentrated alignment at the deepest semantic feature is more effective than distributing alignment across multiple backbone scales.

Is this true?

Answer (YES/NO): YES